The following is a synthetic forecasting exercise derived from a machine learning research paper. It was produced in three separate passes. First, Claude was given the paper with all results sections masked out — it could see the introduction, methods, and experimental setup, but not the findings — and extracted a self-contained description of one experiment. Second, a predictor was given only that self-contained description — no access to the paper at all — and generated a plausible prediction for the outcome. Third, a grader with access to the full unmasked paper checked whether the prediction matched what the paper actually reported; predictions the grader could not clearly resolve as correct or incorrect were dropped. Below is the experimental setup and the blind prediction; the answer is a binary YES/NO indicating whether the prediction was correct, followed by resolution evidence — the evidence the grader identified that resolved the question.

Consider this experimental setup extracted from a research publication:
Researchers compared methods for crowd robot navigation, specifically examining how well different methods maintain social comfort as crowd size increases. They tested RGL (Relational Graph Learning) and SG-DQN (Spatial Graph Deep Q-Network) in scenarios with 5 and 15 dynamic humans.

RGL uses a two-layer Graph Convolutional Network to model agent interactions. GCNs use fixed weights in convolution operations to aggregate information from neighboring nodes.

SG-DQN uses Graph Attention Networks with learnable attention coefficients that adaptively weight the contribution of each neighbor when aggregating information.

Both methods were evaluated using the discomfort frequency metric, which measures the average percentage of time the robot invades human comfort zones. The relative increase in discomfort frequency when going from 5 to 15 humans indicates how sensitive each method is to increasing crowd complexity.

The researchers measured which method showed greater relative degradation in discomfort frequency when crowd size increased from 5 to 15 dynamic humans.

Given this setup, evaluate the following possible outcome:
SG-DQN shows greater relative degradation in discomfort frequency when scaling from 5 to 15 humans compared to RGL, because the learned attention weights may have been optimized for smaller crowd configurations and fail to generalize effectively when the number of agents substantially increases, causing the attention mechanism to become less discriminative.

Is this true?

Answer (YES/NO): NO